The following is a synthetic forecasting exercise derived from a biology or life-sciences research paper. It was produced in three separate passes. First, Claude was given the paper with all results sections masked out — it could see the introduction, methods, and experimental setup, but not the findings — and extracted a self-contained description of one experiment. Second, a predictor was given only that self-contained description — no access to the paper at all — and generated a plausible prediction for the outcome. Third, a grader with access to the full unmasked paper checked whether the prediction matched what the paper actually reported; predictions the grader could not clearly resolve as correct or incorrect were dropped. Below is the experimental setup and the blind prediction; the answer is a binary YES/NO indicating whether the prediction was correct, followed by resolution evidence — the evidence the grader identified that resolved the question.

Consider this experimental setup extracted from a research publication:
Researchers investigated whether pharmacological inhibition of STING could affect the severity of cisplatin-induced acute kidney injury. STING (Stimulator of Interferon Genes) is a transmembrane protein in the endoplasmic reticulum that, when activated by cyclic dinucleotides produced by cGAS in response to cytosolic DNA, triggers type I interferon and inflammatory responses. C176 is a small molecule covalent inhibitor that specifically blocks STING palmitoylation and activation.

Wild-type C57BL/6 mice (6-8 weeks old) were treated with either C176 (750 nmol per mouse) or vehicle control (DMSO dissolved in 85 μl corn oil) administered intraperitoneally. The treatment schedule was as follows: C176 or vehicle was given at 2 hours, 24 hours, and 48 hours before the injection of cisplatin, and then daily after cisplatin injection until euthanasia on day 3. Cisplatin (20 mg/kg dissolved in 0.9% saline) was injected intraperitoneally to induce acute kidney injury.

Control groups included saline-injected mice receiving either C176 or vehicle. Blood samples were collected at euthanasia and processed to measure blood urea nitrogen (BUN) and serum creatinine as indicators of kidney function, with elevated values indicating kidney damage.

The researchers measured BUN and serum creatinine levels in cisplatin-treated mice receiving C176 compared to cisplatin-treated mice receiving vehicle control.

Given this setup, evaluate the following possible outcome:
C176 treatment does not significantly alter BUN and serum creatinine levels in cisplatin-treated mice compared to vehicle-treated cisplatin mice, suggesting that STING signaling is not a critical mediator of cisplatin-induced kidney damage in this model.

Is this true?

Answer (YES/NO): NO